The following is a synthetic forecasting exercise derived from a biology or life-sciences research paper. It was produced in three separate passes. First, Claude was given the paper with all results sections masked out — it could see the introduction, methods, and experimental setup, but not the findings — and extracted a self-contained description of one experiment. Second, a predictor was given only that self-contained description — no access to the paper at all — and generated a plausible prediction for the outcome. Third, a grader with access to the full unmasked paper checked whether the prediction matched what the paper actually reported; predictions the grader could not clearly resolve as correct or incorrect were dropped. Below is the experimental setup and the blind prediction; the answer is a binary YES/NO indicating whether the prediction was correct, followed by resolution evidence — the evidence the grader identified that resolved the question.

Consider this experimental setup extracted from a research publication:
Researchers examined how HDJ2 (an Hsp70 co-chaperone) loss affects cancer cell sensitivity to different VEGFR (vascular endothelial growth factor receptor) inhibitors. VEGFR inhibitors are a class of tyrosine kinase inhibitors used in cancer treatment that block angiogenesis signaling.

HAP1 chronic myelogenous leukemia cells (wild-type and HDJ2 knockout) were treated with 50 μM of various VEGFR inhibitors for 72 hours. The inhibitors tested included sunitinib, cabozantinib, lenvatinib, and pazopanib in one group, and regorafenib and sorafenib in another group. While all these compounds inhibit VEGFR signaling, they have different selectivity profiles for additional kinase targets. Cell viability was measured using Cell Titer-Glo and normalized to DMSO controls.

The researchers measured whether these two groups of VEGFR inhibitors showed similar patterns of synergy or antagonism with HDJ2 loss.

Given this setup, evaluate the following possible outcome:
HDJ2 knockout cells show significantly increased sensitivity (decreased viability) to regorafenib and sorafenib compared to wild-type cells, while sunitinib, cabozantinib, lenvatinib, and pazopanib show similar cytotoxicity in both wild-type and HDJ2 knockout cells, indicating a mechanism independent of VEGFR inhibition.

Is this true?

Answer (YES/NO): NO